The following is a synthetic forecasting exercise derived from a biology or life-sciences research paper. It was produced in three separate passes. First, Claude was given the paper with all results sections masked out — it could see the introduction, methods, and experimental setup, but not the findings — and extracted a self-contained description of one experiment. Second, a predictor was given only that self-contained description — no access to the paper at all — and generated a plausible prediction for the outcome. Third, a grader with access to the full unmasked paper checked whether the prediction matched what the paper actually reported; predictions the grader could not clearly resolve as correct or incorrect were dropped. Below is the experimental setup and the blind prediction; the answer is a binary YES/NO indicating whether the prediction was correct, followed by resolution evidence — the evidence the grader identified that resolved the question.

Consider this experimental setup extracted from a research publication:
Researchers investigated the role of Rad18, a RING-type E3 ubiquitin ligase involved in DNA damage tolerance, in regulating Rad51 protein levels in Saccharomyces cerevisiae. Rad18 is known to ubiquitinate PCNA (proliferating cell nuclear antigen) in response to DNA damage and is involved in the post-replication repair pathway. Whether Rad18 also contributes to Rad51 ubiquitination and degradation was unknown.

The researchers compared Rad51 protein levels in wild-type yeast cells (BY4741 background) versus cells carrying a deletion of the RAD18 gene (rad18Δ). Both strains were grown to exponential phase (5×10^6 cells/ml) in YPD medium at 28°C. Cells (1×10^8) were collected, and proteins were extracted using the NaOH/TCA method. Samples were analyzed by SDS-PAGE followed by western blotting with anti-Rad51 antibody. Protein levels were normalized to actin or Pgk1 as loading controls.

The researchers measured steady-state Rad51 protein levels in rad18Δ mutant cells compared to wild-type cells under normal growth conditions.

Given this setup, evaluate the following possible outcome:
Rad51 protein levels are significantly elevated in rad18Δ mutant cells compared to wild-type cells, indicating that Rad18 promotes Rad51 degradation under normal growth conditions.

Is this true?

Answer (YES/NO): YES